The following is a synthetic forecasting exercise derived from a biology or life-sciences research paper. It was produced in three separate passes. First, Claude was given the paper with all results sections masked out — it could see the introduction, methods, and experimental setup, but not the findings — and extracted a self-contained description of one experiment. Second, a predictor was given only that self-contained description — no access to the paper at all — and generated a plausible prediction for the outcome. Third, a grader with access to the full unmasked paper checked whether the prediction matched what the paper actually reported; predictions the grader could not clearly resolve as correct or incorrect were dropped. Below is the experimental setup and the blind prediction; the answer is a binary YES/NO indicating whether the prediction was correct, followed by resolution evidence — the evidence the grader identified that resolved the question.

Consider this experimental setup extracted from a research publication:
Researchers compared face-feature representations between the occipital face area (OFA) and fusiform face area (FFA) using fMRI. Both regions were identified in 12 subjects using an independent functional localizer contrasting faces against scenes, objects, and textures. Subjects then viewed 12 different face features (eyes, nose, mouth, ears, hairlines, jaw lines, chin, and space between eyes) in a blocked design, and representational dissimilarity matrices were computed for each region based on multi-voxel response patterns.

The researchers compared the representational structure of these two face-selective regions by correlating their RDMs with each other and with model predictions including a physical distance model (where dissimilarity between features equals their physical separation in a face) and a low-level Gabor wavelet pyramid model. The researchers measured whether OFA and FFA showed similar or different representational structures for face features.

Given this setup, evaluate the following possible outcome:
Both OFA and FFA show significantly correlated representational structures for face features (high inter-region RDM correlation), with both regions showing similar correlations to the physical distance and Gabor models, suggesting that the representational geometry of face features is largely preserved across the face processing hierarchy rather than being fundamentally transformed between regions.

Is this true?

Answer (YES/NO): NO